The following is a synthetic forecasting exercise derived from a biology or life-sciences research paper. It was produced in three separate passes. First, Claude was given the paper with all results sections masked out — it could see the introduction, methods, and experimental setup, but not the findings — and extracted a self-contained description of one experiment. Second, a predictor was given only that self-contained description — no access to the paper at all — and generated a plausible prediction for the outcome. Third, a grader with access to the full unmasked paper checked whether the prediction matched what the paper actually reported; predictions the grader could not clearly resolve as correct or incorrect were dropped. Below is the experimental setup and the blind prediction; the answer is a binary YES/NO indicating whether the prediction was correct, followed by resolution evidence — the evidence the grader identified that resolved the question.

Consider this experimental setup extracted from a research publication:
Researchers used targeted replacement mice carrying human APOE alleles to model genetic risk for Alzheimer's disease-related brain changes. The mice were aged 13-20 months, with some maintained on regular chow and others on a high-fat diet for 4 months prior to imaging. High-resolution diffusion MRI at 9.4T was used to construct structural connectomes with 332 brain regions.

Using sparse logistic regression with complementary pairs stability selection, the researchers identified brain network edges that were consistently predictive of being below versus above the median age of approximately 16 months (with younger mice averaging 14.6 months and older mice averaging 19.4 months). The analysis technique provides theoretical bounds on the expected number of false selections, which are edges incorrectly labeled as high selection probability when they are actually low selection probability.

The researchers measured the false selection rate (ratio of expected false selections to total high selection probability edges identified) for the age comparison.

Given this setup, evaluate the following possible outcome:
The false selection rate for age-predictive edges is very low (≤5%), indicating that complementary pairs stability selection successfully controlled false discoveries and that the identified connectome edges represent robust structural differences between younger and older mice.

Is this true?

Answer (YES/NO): YES